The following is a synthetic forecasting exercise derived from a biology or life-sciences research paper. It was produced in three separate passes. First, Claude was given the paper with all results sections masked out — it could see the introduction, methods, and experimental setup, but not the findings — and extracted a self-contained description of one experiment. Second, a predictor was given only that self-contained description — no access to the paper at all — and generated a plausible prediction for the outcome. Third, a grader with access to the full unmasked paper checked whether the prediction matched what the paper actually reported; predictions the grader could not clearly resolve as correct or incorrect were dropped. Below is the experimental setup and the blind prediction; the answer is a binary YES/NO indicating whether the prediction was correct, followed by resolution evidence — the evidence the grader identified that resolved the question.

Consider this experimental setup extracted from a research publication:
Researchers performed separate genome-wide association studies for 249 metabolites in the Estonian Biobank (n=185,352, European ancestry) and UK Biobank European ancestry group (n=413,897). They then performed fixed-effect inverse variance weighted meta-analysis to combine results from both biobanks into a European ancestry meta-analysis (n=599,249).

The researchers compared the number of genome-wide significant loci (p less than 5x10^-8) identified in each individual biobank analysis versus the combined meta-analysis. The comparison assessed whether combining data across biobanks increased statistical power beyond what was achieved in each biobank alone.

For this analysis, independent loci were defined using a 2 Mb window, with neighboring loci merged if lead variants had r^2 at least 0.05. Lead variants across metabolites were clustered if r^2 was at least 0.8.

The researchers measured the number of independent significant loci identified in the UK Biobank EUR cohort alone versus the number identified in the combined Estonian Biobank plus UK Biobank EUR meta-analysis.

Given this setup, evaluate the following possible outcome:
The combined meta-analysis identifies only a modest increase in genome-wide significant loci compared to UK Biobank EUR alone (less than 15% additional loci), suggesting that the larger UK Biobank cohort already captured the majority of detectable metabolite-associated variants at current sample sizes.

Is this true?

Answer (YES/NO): NO